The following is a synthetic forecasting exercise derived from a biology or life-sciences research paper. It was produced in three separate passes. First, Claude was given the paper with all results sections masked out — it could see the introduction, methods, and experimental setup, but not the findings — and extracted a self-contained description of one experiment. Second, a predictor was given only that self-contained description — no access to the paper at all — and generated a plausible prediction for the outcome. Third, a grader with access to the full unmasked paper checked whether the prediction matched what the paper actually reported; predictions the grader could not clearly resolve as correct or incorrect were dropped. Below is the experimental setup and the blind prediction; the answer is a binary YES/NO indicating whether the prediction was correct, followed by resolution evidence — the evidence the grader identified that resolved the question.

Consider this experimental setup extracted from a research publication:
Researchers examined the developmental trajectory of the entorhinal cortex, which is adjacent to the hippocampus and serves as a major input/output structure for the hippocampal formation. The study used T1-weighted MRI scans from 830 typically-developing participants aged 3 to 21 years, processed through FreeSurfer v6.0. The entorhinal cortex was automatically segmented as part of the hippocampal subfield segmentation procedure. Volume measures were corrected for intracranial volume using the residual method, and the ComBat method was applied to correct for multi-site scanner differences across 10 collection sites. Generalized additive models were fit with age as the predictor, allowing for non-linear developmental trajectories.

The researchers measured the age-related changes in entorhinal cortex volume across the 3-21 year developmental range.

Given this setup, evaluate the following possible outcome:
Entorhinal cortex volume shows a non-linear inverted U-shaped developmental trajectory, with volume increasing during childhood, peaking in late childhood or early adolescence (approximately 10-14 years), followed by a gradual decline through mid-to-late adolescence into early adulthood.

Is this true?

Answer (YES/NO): NO